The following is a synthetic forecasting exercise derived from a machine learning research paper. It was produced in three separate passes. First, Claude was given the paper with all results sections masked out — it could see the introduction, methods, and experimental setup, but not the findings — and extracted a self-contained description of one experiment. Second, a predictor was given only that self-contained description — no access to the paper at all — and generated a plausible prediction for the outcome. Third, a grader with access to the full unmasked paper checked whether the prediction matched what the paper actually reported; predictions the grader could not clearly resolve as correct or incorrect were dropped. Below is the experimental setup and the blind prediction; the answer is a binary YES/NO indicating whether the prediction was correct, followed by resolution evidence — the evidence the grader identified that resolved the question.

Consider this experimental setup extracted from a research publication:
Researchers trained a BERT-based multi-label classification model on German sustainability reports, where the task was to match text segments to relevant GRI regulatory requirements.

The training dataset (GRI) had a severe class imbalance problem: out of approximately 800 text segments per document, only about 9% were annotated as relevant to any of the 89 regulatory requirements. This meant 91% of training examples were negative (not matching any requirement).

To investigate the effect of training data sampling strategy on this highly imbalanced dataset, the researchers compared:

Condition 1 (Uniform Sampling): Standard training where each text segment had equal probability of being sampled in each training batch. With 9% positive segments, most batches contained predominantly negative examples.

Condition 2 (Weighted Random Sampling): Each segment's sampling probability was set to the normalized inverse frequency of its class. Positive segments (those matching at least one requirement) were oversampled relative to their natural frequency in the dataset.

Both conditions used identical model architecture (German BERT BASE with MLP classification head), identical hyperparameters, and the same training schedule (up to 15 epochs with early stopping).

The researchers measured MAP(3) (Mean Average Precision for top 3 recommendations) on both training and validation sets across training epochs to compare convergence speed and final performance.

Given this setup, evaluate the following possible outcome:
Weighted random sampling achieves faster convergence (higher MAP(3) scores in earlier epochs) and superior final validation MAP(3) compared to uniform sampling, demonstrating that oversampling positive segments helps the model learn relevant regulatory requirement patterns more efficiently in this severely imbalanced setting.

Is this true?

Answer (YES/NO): YES